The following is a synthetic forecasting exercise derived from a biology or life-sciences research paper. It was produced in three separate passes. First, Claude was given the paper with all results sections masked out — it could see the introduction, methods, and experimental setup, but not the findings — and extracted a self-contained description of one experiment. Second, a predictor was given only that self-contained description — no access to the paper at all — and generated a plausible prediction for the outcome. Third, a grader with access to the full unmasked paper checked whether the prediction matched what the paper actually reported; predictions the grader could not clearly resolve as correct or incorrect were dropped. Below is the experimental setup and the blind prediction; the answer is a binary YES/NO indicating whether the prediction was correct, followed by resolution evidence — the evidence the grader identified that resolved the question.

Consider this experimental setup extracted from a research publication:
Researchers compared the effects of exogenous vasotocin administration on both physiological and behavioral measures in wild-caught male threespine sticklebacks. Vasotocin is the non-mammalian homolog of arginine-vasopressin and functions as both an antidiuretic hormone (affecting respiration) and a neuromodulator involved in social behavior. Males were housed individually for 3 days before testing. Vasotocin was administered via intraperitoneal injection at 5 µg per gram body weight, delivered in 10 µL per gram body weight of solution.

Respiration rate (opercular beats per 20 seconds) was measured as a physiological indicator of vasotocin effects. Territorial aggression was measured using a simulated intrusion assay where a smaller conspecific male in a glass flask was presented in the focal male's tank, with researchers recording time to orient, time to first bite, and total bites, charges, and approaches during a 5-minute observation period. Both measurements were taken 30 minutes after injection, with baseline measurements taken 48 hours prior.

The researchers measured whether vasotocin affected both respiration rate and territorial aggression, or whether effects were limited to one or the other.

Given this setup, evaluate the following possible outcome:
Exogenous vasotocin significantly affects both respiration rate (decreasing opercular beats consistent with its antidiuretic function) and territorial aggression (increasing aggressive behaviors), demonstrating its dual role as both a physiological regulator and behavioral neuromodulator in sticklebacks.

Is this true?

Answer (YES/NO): NO